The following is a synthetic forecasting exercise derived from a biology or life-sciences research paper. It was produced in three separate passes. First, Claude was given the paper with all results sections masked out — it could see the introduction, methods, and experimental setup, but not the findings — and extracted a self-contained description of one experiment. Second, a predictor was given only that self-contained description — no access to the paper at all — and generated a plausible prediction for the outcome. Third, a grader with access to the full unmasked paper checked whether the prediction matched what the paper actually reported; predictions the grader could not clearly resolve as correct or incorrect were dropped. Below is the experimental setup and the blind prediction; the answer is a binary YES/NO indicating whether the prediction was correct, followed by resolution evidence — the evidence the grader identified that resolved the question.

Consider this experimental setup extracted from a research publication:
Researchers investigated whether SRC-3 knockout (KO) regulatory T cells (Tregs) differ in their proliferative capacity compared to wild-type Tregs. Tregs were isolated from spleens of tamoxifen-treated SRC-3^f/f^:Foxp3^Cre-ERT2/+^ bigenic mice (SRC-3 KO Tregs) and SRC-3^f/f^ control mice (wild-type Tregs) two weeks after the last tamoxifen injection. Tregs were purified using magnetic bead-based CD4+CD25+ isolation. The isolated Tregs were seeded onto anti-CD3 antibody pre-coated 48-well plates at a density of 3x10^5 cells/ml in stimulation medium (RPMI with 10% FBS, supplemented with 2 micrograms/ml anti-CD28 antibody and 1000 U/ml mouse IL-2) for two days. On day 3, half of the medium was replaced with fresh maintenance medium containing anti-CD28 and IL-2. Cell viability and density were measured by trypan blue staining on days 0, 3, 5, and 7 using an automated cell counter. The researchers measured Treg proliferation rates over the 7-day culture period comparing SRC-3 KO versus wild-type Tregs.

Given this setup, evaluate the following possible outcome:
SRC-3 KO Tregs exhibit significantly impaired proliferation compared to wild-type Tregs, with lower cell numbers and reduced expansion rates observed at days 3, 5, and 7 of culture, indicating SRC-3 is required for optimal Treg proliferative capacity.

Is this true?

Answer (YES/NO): NO